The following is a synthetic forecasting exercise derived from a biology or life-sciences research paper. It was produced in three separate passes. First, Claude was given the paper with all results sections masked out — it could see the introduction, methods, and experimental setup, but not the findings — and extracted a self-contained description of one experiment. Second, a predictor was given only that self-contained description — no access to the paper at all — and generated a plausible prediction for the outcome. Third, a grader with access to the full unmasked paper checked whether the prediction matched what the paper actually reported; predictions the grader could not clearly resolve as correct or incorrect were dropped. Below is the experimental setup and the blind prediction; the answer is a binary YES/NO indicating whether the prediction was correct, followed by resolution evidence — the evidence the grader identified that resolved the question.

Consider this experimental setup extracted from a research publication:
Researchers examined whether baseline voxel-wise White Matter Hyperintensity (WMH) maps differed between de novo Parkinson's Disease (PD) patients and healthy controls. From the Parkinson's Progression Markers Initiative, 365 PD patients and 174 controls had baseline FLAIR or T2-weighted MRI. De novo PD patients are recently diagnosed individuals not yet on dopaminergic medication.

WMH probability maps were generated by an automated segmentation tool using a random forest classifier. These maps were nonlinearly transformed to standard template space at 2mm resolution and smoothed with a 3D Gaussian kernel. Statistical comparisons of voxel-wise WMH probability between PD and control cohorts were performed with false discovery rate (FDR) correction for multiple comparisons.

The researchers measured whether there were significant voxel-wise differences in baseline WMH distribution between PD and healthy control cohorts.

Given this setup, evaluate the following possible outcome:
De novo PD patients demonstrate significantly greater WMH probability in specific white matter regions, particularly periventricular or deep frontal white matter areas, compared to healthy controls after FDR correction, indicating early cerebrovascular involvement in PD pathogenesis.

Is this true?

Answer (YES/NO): NO